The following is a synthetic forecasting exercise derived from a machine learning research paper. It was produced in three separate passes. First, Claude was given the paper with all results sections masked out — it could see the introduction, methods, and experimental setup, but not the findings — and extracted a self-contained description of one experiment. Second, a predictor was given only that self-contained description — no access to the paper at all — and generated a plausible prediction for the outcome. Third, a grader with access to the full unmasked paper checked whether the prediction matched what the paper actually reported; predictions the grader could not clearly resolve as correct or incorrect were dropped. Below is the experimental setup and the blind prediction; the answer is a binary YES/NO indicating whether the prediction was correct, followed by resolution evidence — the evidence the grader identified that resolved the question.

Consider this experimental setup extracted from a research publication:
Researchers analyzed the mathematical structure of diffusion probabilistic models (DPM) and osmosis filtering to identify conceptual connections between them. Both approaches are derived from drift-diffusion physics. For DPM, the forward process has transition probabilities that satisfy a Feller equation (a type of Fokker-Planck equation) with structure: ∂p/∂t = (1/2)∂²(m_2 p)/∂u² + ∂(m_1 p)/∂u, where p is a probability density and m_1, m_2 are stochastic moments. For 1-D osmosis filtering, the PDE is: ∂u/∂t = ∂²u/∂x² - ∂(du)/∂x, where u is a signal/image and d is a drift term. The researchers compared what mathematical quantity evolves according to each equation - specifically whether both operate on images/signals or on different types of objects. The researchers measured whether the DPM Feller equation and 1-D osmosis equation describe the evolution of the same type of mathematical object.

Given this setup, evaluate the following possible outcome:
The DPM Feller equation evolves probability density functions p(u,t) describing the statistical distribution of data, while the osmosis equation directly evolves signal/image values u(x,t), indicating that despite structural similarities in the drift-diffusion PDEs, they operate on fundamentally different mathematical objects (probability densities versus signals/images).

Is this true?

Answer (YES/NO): YES